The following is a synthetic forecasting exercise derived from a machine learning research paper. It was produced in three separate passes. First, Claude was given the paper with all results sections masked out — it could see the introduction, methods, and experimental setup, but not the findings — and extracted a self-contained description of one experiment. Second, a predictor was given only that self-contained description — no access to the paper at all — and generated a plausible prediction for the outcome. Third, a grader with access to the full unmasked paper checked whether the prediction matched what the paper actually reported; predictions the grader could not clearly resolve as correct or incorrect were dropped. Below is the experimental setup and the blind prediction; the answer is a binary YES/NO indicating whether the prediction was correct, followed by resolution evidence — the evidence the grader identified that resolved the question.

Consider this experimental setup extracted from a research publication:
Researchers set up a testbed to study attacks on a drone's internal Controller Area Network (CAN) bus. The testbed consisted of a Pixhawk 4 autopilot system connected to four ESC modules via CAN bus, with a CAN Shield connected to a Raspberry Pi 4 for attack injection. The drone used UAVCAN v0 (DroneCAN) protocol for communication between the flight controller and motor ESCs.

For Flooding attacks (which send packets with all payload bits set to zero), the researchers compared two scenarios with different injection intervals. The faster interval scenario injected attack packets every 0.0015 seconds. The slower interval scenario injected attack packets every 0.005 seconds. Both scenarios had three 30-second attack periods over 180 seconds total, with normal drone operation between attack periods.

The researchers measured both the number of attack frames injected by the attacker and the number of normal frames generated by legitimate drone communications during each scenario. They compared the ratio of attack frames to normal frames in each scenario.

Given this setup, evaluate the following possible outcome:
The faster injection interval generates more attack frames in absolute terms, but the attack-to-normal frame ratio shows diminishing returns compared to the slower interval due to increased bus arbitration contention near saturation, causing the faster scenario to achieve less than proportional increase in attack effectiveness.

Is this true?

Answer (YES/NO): NO